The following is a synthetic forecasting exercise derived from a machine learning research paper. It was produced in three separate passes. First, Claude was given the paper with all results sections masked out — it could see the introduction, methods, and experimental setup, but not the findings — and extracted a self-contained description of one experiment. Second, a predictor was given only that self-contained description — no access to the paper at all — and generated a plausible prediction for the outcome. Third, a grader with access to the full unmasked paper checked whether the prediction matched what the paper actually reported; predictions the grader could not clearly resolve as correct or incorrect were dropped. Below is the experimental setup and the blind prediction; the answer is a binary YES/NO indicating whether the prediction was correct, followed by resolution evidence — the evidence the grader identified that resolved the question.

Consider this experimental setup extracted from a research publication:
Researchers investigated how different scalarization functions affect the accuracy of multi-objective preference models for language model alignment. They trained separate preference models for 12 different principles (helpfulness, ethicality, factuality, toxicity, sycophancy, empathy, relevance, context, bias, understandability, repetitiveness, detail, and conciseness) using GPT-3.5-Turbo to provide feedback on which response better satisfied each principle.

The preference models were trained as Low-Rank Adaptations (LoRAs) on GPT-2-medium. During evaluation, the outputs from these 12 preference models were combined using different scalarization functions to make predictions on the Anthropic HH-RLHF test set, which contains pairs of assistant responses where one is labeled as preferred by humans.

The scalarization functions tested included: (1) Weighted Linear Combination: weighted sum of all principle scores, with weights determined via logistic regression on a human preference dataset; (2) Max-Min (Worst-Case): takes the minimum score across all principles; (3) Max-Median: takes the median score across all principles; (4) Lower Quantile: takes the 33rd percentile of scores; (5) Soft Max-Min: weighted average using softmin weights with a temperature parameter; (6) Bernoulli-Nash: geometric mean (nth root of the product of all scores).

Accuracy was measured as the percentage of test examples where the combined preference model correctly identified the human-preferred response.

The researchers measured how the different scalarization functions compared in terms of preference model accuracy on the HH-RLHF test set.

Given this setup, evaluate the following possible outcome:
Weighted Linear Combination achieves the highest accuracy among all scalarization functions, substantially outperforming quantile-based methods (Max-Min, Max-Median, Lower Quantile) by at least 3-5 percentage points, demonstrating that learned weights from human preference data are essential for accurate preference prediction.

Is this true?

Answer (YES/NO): NO